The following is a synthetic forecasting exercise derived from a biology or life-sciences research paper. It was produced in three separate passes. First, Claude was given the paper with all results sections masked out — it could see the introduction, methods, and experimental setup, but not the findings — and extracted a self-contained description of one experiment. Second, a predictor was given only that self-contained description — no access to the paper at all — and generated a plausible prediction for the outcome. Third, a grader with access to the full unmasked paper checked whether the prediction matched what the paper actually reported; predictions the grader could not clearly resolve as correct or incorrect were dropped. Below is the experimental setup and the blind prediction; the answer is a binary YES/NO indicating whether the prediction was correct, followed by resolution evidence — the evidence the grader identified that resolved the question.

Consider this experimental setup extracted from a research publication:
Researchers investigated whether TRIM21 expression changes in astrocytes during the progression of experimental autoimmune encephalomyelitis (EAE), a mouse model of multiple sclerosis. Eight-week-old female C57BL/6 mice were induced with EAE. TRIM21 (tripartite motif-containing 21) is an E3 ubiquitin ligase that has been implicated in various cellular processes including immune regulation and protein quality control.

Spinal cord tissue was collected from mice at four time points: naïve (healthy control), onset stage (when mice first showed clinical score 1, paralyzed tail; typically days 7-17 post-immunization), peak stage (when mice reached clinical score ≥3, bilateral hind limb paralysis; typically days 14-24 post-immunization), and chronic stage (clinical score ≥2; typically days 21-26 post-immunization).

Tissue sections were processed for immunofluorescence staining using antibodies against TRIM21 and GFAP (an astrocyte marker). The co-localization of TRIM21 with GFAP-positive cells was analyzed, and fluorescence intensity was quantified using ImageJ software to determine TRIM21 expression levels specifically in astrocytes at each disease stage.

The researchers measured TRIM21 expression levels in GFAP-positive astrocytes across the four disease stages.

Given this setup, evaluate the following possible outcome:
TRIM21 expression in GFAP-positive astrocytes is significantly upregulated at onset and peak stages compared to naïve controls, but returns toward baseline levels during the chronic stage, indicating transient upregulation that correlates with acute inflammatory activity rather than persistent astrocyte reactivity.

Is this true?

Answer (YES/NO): NO